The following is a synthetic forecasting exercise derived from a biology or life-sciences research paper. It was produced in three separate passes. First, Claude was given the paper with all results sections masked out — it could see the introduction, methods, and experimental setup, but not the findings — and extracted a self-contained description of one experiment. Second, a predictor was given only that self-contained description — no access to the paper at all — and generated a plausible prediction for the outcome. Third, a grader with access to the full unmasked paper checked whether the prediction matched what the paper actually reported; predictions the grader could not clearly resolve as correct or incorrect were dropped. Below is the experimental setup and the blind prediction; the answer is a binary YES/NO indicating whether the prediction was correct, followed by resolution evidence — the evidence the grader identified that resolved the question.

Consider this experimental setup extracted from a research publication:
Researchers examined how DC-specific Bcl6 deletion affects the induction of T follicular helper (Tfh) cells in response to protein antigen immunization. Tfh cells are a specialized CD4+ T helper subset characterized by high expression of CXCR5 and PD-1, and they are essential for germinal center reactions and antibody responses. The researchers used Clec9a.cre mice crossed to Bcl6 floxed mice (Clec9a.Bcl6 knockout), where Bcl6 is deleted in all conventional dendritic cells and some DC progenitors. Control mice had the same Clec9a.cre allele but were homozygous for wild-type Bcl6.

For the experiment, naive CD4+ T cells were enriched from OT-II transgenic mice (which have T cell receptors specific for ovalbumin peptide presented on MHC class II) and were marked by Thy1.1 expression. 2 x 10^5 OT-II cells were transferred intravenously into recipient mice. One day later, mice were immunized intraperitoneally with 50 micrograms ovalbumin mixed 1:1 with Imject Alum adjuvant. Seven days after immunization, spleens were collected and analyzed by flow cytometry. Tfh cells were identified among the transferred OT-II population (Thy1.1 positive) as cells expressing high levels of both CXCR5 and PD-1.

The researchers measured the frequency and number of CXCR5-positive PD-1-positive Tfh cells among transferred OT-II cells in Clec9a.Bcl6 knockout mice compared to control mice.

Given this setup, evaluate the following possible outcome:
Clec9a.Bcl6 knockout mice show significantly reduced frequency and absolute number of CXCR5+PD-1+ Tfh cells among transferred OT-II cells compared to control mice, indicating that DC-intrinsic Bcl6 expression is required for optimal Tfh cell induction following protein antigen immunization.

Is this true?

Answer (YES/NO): YES